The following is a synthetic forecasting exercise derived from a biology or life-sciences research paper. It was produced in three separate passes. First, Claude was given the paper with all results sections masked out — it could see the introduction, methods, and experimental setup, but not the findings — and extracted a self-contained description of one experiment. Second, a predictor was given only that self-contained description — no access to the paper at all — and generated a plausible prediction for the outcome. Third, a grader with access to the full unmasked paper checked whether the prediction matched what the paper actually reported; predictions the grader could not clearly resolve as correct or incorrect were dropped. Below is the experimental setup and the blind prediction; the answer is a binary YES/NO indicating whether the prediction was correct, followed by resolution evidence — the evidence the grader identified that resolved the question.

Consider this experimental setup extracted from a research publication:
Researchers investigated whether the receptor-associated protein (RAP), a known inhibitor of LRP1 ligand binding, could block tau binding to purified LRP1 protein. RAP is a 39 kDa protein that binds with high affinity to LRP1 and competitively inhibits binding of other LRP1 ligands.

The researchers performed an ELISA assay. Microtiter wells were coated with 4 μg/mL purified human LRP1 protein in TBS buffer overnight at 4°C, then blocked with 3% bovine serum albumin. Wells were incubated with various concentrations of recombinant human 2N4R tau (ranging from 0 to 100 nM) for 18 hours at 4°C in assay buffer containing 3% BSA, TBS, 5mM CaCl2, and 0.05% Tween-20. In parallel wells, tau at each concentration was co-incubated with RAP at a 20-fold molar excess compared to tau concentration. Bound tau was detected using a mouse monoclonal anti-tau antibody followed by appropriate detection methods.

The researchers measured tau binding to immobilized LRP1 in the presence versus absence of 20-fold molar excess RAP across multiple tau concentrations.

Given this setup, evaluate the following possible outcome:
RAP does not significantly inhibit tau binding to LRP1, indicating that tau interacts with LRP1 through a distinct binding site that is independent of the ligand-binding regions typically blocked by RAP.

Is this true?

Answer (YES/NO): NO